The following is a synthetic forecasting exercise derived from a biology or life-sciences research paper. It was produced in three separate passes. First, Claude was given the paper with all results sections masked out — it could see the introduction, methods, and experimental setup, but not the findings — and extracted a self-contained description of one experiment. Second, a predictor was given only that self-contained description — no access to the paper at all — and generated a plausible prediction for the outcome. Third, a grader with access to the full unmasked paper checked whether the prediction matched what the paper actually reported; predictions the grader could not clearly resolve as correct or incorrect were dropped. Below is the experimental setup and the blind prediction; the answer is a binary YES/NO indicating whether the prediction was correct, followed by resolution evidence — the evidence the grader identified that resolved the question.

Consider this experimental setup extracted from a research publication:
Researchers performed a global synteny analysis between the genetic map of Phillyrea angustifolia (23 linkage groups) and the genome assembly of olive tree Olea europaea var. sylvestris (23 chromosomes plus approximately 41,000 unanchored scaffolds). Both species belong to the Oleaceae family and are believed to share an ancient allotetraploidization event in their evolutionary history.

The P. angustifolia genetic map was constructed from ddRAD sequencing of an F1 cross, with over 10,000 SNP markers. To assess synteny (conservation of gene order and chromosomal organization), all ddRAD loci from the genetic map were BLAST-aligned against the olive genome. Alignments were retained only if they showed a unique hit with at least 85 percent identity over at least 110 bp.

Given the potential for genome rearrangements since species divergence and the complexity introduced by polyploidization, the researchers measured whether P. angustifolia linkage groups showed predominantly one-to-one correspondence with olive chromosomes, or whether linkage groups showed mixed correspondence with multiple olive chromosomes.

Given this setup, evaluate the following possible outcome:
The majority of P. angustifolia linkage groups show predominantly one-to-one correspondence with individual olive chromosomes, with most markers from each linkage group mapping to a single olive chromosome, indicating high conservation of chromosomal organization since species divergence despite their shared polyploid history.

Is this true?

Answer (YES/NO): YES